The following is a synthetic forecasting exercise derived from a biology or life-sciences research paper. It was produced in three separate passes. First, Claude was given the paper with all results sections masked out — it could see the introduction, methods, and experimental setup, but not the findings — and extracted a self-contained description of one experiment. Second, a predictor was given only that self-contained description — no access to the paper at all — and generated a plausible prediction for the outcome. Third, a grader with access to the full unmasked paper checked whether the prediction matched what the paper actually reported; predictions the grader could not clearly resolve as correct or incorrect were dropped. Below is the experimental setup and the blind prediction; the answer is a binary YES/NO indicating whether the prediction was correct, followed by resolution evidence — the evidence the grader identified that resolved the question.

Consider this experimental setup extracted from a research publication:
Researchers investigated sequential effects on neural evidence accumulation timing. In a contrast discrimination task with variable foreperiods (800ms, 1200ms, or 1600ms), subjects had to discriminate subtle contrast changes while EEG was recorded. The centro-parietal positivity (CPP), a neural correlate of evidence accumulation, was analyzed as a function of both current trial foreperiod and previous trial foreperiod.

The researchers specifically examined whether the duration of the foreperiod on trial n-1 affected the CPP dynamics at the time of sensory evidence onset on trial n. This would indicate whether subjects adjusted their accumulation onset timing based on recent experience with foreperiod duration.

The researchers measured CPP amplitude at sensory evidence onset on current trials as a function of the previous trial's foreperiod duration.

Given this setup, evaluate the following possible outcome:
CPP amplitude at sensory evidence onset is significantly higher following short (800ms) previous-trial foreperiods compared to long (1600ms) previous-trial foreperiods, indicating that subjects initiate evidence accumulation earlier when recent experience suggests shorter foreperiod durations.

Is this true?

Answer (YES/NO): YES